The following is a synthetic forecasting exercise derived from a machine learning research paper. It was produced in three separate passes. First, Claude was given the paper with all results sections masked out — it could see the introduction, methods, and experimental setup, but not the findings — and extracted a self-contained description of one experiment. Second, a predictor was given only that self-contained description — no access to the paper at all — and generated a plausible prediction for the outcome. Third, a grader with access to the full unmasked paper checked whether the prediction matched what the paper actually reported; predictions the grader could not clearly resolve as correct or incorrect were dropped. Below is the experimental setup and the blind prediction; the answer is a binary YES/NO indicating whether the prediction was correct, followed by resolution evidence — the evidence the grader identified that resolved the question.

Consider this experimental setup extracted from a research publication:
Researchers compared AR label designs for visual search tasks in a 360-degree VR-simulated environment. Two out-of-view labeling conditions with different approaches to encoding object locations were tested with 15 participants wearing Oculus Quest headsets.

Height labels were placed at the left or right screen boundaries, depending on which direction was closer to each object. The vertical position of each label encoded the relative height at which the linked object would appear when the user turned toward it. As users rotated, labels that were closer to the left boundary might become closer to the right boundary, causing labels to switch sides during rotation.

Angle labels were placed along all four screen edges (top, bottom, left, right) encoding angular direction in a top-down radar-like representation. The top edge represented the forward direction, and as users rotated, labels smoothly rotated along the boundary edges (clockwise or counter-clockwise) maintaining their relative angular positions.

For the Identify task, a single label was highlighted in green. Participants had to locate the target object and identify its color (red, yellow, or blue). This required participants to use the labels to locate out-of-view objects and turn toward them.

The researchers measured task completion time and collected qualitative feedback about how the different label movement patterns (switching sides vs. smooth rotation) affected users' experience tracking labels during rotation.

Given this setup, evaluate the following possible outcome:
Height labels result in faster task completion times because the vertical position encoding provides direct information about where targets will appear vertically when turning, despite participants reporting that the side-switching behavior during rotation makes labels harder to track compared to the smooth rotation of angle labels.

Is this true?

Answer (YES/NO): NO